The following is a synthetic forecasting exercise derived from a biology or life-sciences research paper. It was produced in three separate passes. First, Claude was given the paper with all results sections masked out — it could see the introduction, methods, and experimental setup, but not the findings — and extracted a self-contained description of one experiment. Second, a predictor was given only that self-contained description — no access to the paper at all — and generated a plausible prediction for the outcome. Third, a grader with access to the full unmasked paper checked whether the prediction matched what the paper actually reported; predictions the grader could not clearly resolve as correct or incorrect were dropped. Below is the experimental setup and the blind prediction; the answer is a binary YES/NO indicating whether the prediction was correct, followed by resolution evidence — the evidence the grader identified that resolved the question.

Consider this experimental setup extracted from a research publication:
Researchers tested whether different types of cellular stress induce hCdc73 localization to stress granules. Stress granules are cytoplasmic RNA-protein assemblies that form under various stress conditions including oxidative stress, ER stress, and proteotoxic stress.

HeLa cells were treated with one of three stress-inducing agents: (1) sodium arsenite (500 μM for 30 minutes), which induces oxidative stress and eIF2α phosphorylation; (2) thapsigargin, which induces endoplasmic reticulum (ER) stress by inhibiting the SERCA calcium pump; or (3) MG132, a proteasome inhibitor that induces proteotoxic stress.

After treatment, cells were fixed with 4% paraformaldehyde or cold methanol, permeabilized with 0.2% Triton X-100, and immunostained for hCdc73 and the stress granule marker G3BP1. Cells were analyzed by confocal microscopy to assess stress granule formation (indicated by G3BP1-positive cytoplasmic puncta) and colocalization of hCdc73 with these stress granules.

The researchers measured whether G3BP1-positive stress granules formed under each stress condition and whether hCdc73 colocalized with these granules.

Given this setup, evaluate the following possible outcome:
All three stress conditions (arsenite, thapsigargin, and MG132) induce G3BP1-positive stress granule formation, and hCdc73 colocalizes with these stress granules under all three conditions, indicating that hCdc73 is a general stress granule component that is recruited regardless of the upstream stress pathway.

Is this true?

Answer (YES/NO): YES